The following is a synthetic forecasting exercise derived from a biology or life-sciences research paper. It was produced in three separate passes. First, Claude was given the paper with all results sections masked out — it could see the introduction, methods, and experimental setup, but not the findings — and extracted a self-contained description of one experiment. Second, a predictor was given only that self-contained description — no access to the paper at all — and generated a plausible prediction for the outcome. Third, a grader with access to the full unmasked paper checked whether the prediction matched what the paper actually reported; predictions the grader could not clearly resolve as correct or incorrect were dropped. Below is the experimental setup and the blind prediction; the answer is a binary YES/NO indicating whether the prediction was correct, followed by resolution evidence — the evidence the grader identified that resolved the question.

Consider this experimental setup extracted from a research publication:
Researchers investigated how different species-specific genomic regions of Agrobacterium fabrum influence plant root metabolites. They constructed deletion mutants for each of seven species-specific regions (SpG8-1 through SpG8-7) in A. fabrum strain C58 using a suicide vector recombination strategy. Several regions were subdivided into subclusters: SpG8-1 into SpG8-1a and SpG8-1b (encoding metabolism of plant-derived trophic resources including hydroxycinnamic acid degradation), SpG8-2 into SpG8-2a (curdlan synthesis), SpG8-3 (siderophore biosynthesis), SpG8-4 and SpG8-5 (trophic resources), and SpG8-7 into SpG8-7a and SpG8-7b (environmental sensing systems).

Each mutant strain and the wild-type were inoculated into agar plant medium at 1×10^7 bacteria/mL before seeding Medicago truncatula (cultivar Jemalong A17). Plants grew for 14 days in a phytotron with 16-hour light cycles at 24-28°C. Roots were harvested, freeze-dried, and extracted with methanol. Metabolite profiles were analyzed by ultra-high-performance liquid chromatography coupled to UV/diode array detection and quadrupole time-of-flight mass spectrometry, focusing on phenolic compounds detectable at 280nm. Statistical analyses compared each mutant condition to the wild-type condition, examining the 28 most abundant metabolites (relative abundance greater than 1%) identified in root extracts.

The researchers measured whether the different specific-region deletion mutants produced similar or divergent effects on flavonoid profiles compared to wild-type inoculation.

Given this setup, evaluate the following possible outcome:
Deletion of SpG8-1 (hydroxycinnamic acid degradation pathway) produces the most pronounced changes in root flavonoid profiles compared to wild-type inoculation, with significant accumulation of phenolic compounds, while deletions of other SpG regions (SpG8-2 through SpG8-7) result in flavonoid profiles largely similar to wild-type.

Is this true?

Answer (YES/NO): NO